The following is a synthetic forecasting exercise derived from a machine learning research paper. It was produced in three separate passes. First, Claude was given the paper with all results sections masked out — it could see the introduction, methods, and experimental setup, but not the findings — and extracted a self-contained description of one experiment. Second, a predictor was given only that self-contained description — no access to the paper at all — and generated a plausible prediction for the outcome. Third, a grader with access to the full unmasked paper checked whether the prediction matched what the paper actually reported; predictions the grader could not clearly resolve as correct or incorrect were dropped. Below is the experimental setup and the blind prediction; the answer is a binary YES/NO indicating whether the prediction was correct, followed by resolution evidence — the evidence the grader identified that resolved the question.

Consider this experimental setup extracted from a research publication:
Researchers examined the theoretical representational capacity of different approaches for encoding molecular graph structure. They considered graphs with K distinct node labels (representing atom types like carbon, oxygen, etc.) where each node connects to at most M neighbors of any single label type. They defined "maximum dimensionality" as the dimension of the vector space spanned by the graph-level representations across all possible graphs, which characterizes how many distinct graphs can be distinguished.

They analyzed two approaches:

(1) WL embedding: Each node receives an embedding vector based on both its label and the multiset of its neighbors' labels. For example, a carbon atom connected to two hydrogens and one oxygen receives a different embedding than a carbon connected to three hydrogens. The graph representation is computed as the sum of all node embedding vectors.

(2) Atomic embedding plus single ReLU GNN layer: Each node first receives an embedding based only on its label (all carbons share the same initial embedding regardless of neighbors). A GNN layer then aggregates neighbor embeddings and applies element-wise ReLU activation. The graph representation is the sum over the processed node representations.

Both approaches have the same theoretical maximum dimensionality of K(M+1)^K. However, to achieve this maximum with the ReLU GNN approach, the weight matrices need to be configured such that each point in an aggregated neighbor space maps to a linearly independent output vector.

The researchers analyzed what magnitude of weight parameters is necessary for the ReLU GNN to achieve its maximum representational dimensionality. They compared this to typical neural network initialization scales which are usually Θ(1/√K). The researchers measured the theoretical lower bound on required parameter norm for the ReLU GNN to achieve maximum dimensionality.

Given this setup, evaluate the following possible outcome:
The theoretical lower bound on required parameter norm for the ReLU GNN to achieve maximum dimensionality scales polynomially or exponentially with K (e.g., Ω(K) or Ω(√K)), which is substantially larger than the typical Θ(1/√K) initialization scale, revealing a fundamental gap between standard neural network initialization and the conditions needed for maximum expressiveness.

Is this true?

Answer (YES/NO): YES